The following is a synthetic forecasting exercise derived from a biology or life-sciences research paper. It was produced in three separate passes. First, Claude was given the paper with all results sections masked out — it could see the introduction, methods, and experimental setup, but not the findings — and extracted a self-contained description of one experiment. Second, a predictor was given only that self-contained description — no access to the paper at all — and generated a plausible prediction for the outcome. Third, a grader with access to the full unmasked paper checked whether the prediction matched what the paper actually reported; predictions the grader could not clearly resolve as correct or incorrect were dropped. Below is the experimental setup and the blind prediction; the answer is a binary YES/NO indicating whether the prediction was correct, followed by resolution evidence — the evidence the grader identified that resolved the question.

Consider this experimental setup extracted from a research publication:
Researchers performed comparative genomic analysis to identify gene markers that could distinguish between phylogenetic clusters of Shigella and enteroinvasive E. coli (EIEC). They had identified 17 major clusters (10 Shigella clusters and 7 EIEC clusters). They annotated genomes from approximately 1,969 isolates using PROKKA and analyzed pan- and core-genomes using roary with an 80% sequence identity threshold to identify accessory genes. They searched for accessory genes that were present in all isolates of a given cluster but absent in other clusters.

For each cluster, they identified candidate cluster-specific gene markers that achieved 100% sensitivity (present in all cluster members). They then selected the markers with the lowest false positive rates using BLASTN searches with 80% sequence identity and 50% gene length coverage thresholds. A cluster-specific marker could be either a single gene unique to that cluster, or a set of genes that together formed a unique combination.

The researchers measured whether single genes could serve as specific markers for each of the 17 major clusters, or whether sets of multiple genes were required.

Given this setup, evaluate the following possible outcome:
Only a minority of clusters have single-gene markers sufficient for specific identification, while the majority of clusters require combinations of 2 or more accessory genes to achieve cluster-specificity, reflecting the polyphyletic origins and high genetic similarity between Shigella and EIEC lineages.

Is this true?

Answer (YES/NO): YES